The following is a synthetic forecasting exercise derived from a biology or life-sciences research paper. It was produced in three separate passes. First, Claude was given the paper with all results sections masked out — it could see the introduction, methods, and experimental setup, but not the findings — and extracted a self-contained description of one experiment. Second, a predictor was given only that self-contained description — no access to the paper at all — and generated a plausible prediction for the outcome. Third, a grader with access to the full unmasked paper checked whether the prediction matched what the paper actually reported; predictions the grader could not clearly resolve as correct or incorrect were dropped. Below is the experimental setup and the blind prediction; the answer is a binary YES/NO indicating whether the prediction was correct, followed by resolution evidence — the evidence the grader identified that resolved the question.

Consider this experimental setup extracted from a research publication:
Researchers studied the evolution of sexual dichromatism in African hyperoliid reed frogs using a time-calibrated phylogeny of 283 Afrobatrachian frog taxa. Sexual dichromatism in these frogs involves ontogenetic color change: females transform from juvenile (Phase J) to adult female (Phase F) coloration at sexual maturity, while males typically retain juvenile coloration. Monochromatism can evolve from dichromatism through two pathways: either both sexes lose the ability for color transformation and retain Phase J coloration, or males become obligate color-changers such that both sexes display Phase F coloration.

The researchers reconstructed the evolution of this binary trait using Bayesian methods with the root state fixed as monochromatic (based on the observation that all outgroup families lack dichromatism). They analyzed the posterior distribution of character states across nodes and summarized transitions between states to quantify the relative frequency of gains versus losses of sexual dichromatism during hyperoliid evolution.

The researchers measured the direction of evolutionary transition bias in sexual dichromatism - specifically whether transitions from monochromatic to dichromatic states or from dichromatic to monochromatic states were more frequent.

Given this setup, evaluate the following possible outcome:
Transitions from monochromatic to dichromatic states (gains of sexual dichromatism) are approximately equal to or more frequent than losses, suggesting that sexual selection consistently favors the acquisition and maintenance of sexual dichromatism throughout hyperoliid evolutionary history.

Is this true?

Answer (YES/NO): NO